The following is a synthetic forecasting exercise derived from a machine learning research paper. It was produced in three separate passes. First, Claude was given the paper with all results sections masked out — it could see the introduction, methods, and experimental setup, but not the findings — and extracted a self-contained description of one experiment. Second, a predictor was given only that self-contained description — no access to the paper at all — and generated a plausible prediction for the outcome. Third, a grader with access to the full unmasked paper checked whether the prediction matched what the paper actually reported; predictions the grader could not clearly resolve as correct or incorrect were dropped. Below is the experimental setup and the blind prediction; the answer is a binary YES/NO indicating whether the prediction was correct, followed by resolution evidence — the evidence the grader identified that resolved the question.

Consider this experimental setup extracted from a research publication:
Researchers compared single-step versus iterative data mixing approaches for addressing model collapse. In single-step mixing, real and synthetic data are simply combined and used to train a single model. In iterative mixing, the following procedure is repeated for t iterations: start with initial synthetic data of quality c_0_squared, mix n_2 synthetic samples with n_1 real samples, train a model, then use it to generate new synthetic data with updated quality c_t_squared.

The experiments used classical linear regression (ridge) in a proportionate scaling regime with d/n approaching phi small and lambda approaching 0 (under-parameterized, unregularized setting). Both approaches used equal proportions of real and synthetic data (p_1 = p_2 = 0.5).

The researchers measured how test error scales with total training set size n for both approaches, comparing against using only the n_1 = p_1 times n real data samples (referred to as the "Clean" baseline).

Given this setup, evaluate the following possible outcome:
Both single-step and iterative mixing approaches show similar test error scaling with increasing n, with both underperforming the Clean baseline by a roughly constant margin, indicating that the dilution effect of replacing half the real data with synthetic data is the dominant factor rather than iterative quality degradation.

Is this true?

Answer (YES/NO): NO